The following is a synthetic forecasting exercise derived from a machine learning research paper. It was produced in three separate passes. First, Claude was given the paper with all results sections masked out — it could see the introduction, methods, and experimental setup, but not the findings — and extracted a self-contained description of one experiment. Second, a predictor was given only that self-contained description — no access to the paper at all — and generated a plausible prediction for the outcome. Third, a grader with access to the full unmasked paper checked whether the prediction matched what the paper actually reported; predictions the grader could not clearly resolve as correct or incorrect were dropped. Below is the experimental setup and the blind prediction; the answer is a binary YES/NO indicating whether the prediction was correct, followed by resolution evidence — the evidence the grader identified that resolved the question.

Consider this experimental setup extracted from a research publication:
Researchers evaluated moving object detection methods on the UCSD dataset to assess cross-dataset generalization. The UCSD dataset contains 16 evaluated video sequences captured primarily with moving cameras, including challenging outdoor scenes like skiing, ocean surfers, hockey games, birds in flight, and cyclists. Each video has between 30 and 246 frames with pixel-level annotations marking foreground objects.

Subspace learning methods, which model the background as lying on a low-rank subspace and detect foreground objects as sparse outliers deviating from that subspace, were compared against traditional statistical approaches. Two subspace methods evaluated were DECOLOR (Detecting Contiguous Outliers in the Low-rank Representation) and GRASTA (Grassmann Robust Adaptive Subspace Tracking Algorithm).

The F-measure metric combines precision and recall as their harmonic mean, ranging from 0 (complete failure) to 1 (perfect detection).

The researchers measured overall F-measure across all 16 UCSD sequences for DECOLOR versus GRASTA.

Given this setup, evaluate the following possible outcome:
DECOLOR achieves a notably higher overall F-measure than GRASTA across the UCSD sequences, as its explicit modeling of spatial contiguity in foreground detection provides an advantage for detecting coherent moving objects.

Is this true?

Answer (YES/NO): YES